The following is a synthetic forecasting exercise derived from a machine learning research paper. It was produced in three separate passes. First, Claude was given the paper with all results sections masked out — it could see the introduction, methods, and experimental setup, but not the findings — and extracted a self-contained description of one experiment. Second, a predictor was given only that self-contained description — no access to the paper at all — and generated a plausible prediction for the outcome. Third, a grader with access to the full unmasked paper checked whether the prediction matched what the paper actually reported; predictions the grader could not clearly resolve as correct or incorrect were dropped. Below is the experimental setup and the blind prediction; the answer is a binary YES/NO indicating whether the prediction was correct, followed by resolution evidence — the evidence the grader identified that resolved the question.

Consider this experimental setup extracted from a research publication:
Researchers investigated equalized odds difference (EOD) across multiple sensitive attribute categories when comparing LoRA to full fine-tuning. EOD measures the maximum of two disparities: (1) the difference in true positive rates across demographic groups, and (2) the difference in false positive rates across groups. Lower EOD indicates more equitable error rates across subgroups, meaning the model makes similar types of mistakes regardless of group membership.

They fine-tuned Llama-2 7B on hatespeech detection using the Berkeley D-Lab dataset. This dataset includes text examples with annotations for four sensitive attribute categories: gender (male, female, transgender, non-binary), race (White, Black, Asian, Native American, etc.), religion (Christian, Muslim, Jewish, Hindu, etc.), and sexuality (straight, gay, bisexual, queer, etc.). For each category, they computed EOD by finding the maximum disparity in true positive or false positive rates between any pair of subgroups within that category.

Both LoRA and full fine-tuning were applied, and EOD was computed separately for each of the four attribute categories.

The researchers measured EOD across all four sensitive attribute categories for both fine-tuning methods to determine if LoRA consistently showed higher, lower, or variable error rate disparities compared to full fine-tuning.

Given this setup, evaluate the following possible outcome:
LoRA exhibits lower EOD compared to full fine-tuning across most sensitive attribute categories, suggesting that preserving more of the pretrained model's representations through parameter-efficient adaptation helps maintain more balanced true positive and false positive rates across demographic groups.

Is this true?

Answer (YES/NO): NO